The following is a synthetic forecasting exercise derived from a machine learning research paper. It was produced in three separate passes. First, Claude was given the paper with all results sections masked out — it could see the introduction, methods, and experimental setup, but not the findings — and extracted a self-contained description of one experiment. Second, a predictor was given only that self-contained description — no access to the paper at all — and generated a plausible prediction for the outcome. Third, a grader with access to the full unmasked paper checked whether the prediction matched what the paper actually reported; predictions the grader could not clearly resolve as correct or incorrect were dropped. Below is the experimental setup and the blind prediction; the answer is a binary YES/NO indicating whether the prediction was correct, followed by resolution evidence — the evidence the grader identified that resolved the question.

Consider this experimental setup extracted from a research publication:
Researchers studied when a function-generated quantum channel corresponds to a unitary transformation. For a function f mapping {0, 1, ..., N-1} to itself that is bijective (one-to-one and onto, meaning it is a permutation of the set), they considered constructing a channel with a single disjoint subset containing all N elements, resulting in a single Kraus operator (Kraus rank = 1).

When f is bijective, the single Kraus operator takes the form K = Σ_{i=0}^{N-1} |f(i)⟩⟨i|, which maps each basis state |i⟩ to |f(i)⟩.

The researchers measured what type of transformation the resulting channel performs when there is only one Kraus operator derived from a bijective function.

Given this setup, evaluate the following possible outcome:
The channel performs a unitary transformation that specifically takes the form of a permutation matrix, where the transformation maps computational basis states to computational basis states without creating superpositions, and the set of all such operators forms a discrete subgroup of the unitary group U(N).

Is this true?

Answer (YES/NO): NO